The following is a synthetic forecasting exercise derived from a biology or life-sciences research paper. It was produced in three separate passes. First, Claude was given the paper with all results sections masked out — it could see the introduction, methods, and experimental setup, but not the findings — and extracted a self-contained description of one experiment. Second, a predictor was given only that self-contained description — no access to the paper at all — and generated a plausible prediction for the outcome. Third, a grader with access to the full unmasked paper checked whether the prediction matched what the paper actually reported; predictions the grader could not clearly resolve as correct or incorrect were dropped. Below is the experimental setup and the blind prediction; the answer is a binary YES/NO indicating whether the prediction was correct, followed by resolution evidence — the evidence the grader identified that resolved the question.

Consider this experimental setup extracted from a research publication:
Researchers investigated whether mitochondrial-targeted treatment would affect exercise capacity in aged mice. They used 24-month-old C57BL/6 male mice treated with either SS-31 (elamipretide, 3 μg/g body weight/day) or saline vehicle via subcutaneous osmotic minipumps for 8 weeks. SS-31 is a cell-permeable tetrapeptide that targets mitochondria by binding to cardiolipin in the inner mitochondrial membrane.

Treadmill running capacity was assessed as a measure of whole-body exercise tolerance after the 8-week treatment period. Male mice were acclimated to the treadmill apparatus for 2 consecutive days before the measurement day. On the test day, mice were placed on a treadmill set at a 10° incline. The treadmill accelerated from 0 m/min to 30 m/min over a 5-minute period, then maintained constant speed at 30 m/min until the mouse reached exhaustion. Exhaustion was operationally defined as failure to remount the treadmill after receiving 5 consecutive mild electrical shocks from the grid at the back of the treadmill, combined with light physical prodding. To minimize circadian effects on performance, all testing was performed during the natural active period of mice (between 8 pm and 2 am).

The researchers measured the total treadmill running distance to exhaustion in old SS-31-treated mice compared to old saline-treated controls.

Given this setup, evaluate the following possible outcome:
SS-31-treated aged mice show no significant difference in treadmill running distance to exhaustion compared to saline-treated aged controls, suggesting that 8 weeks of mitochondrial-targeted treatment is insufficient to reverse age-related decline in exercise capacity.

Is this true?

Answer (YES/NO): NO